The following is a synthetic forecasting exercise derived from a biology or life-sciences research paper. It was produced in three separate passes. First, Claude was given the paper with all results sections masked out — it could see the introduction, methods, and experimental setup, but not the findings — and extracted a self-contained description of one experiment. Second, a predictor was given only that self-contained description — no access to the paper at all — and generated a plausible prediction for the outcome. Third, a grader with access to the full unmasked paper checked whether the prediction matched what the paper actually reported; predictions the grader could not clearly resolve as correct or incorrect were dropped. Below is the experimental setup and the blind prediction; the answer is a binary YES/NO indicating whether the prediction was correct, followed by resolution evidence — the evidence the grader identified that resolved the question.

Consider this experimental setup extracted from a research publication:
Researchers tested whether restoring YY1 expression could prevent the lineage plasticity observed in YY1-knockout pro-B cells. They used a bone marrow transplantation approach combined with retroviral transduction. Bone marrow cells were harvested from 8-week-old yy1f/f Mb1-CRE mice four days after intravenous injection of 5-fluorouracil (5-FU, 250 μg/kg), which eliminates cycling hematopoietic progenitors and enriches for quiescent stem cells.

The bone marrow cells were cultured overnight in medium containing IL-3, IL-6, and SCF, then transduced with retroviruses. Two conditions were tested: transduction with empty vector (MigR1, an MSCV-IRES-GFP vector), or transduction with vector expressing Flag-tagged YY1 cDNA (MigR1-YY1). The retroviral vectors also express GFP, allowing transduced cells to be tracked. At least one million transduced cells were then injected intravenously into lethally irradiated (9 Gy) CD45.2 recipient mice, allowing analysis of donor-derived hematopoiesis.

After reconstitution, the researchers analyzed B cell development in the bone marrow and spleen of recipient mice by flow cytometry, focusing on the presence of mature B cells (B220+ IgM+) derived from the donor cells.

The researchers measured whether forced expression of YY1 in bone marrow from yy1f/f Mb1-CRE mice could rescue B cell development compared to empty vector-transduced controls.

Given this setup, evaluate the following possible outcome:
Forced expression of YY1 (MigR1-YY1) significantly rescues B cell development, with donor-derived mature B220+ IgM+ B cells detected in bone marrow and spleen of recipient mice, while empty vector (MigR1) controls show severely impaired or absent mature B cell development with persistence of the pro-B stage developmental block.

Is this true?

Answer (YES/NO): YES